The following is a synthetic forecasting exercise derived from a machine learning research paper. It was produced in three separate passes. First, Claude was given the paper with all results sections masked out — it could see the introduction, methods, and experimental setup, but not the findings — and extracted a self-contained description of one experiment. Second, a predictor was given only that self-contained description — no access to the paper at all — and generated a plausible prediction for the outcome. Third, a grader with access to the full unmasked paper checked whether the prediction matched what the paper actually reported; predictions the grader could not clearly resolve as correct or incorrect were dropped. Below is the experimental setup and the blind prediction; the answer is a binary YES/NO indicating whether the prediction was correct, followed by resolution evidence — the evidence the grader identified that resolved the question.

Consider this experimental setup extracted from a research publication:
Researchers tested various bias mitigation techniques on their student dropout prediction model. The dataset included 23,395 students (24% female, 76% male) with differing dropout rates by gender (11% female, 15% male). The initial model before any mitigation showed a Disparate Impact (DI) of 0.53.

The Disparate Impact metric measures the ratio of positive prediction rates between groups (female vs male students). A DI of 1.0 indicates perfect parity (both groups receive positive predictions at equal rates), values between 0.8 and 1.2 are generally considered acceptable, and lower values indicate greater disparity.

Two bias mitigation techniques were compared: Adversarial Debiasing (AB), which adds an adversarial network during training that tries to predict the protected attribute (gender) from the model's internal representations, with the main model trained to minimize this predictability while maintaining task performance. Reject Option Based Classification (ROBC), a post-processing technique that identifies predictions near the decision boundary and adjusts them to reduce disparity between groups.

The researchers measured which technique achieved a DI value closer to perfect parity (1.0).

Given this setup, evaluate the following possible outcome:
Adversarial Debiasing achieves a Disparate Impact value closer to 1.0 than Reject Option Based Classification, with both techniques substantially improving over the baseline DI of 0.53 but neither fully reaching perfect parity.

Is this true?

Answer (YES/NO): NO